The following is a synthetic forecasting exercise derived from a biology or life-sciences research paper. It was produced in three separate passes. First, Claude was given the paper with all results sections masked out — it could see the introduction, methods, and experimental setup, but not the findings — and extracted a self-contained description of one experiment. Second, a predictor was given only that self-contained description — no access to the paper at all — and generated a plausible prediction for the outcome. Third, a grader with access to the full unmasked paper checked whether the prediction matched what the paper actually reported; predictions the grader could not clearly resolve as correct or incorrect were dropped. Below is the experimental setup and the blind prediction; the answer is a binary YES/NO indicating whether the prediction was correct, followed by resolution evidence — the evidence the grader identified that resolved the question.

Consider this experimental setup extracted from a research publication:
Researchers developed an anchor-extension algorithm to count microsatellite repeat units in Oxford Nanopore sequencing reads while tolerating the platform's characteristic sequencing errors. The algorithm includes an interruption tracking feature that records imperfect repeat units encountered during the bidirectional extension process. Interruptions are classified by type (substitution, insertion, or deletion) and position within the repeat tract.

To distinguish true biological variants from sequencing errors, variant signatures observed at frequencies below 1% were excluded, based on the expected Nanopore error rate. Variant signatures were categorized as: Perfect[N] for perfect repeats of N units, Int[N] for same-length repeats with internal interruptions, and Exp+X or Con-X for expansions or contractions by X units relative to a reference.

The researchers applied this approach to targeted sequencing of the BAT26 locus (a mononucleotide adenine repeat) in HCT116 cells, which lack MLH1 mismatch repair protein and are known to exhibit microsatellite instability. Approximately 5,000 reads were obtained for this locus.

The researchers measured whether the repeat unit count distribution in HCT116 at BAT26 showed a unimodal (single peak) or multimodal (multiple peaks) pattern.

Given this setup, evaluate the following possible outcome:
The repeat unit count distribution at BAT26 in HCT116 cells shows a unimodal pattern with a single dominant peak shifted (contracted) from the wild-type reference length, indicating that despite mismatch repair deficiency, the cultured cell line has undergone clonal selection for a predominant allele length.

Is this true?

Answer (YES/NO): NO